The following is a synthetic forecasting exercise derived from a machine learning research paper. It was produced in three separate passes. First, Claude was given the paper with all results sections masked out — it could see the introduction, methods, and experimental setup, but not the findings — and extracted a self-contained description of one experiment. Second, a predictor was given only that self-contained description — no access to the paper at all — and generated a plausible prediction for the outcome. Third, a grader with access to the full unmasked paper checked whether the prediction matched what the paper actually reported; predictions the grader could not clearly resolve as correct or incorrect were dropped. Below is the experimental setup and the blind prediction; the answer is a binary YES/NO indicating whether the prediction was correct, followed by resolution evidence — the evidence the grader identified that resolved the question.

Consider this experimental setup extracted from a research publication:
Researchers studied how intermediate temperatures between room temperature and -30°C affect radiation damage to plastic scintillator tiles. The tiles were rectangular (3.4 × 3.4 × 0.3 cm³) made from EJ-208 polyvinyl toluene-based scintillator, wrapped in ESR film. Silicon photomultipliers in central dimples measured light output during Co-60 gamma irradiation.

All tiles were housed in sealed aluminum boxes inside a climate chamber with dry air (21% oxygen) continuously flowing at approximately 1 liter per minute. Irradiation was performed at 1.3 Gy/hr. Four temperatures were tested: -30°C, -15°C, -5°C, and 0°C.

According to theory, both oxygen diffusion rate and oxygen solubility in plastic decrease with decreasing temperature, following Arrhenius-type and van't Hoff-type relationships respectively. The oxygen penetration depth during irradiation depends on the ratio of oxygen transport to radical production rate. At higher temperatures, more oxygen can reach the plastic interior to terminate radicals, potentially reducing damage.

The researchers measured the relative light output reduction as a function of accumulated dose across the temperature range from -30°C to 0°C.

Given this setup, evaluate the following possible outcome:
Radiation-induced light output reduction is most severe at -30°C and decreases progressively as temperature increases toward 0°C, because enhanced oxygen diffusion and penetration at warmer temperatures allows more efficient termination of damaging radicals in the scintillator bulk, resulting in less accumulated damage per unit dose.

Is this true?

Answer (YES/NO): YES